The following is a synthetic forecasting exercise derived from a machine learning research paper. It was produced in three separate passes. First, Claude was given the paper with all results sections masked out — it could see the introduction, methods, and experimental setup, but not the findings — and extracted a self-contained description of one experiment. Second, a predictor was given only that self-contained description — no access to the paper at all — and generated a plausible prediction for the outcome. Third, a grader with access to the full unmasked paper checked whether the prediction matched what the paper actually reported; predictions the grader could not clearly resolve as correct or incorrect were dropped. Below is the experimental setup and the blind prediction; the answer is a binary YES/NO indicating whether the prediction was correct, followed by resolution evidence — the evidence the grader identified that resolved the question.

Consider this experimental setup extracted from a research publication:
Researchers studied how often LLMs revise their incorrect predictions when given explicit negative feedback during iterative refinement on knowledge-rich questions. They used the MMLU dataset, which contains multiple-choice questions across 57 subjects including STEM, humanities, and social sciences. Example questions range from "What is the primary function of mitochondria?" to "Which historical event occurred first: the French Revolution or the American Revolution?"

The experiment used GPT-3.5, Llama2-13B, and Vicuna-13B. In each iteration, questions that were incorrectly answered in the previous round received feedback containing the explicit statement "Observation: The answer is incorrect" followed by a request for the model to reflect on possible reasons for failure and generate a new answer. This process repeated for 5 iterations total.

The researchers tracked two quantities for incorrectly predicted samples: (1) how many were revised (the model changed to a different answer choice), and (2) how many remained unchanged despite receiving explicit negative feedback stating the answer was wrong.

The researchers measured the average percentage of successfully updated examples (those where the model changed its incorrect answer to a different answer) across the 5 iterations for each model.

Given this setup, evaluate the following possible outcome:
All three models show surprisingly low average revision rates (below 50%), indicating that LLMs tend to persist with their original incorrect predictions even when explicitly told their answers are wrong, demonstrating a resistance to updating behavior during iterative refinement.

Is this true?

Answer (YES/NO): NO